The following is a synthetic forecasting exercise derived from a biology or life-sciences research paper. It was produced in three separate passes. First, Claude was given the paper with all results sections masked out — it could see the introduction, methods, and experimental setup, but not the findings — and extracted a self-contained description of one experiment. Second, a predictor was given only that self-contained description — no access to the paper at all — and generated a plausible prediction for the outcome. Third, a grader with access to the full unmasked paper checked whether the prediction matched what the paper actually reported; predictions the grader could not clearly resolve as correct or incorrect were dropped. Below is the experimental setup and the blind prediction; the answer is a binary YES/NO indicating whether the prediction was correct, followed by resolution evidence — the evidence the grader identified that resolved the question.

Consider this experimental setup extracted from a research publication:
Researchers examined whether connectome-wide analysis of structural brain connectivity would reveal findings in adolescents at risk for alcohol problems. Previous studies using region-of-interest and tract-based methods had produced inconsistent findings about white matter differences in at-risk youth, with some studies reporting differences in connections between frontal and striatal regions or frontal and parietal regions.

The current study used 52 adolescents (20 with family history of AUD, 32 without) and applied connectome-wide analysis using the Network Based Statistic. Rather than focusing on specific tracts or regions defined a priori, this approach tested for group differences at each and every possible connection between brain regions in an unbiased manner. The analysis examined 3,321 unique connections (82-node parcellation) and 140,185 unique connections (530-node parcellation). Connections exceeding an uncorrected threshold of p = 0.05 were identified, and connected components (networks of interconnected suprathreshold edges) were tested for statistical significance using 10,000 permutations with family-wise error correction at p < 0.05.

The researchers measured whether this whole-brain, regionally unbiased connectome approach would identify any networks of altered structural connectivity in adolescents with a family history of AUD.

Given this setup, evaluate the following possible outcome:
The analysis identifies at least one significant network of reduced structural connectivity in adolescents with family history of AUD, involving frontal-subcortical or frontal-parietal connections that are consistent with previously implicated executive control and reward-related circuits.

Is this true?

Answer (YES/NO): NO